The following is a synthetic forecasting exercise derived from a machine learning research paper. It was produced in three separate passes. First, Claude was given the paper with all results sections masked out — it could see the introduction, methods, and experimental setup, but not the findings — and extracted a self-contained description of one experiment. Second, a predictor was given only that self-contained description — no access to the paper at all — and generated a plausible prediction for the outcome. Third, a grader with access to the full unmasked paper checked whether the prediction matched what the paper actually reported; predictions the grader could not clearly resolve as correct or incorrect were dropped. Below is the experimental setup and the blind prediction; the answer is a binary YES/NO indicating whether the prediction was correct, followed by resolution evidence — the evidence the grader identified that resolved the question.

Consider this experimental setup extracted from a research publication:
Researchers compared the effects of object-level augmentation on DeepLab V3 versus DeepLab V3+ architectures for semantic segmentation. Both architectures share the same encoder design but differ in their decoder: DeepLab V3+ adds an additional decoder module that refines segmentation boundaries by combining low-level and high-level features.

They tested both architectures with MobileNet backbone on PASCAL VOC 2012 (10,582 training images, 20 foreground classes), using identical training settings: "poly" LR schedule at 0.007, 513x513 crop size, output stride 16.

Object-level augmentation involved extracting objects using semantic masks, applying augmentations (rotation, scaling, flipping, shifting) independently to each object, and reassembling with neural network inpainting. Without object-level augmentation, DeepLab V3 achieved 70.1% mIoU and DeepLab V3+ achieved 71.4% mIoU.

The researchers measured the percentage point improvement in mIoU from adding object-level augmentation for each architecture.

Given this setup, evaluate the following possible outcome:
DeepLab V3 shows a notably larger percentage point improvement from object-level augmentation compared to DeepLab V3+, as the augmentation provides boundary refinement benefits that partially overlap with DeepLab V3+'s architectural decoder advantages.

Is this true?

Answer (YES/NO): NO